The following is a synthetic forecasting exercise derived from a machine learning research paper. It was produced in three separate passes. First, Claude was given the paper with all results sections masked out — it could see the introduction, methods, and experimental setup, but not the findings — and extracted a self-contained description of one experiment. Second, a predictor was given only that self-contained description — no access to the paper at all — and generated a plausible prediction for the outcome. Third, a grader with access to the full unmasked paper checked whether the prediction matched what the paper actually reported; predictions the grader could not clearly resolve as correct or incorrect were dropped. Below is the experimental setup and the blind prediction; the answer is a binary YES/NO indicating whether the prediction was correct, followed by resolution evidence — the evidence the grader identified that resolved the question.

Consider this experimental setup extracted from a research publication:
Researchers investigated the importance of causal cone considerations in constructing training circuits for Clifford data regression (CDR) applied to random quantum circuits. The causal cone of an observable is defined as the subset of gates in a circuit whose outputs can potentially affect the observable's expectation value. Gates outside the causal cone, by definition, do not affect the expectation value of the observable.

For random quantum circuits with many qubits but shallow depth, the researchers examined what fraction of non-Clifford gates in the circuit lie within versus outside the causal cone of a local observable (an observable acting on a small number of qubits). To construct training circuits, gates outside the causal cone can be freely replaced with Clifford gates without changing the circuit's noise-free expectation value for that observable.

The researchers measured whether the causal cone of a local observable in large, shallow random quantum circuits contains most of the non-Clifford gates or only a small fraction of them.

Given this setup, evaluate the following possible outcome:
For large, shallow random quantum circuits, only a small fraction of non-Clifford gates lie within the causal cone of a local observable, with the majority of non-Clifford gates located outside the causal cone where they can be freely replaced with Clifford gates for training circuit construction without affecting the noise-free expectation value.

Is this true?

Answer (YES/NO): YES